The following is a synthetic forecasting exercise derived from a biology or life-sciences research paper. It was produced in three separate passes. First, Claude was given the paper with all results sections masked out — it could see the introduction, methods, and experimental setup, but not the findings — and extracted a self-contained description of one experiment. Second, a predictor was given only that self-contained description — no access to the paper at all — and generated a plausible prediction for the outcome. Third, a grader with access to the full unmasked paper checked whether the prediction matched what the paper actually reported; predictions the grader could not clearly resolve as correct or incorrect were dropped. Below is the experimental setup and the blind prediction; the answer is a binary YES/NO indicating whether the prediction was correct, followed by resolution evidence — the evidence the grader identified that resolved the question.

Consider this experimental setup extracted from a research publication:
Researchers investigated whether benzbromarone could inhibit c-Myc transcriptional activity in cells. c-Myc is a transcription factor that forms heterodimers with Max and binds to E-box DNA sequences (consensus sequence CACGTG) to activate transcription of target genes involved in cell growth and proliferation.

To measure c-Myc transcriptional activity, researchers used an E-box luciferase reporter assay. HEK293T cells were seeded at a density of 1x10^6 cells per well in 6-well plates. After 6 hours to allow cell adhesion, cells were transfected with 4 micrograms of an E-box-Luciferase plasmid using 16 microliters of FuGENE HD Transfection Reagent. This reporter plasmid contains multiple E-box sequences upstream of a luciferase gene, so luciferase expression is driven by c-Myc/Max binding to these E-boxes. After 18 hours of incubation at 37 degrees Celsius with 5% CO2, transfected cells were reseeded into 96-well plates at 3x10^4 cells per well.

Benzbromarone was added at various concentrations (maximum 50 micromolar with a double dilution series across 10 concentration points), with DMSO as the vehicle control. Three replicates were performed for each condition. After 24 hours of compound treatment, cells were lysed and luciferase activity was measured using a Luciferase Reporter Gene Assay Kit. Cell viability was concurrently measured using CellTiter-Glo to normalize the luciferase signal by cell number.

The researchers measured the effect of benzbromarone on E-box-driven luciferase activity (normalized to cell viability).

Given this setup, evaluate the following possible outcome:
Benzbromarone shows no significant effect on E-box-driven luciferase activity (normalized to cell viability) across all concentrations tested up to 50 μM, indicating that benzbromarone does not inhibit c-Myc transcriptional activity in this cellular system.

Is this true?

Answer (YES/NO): NO